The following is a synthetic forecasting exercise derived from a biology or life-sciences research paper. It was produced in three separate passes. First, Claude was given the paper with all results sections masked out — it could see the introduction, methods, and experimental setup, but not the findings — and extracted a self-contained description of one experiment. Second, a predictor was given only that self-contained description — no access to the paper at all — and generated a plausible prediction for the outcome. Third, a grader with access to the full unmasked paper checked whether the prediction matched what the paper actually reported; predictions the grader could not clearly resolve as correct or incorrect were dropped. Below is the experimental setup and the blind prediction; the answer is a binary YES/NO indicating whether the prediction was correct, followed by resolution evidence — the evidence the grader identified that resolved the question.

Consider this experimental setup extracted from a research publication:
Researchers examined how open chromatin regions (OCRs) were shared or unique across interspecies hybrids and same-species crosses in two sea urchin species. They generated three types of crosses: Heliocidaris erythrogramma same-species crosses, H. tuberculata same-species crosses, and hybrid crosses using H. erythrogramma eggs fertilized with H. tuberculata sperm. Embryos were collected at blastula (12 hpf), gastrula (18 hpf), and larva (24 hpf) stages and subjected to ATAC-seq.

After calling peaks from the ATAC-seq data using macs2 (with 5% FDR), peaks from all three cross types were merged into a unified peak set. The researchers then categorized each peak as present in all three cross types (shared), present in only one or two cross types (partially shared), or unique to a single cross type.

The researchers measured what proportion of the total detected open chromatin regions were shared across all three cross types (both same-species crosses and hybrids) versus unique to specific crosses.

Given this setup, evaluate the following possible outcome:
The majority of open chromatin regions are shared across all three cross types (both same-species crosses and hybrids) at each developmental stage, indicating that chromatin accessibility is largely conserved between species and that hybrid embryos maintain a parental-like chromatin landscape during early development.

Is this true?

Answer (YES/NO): YES